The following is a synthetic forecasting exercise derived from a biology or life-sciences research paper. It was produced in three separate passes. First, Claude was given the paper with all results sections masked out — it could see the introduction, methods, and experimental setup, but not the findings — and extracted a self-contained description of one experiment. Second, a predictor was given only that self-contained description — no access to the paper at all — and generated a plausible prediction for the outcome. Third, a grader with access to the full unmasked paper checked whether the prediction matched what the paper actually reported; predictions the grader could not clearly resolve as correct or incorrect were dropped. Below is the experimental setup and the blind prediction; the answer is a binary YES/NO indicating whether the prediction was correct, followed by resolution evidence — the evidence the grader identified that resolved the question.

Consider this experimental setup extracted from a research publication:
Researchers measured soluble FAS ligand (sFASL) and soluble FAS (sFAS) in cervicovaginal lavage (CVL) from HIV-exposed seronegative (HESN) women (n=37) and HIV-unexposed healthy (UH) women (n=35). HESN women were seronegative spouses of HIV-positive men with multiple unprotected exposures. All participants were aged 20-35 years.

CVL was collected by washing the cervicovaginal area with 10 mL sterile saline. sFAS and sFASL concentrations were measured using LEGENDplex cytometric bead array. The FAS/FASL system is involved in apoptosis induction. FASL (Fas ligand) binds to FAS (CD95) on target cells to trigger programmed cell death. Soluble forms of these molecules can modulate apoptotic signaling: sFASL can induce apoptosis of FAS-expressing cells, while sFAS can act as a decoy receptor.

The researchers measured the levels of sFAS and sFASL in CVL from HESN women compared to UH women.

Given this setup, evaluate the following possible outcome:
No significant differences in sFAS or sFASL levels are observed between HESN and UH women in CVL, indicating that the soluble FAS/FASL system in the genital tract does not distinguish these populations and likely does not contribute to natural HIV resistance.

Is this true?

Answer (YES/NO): YES